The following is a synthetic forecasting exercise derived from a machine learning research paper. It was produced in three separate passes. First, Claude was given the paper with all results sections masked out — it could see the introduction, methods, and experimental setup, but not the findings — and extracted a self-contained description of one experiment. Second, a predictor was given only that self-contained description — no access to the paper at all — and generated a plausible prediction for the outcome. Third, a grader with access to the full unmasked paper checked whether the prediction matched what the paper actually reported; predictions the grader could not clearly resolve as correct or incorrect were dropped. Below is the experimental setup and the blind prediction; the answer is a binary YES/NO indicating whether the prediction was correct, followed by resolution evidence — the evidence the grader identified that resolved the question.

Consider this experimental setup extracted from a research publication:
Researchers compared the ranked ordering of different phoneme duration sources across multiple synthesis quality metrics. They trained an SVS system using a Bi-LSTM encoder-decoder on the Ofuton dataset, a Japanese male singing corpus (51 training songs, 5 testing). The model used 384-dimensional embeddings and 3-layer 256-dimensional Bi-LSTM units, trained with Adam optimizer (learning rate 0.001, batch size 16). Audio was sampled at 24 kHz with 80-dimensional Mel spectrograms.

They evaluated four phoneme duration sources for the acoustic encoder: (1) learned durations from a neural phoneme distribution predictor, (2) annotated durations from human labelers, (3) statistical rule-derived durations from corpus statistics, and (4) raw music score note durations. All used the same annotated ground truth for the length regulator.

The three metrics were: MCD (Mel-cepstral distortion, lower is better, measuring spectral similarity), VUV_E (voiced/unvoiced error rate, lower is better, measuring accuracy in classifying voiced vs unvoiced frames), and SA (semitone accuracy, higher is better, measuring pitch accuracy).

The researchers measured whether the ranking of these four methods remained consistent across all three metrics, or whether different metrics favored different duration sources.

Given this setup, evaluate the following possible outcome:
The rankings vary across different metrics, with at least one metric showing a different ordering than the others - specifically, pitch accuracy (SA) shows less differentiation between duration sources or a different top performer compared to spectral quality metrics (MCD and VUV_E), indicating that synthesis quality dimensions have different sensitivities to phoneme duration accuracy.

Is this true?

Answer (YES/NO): YES